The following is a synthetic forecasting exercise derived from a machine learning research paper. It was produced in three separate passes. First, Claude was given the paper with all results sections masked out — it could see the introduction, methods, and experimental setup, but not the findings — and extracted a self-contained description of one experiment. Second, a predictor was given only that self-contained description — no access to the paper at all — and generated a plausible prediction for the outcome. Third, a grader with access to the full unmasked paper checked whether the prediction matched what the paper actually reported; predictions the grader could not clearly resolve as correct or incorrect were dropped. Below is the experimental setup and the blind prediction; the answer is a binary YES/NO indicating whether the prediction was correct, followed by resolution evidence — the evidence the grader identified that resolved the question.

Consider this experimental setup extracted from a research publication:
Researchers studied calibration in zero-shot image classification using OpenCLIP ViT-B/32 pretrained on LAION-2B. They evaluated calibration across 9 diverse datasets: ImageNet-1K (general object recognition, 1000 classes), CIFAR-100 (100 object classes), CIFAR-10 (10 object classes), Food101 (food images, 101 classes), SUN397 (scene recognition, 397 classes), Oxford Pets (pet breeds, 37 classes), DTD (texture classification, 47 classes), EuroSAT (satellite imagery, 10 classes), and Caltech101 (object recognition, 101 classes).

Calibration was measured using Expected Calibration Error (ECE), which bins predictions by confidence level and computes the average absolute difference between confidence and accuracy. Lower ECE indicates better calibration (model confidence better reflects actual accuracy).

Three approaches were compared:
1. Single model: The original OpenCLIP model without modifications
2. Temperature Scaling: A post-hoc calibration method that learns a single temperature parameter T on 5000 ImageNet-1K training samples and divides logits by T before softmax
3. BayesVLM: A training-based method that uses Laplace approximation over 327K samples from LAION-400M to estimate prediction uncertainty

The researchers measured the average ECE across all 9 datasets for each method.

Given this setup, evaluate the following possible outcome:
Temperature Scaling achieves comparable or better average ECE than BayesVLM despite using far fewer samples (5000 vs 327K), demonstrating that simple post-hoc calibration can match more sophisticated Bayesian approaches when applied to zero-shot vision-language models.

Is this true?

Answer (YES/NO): YES